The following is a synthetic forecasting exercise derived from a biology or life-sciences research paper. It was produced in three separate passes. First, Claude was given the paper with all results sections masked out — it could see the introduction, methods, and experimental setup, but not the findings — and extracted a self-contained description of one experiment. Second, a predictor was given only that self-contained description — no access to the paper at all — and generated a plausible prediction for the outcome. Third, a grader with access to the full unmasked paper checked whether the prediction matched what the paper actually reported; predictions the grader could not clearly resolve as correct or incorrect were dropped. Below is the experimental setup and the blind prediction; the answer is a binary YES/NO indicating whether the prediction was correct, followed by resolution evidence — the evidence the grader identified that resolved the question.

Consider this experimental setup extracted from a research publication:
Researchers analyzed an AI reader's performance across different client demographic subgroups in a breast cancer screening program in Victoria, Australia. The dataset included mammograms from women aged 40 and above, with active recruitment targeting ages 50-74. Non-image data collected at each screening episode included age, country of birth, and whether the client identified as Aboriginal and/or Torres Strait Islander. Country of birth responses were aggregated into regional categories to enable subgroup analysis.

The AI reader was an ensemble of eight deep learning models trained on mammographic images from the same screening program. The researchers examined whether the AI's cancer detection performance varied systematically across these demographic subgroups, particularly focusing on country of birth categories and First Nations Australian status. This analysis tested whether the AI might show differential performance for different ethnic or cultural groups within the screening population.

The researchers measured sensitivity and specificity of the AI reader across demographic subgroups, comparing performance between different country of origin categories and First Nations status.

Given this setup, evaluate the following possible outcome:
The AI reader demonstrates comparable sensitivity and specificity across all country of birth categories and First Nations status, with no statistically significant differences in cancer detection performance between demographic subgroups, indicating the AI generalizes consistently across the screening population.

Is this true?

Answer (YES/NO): YES